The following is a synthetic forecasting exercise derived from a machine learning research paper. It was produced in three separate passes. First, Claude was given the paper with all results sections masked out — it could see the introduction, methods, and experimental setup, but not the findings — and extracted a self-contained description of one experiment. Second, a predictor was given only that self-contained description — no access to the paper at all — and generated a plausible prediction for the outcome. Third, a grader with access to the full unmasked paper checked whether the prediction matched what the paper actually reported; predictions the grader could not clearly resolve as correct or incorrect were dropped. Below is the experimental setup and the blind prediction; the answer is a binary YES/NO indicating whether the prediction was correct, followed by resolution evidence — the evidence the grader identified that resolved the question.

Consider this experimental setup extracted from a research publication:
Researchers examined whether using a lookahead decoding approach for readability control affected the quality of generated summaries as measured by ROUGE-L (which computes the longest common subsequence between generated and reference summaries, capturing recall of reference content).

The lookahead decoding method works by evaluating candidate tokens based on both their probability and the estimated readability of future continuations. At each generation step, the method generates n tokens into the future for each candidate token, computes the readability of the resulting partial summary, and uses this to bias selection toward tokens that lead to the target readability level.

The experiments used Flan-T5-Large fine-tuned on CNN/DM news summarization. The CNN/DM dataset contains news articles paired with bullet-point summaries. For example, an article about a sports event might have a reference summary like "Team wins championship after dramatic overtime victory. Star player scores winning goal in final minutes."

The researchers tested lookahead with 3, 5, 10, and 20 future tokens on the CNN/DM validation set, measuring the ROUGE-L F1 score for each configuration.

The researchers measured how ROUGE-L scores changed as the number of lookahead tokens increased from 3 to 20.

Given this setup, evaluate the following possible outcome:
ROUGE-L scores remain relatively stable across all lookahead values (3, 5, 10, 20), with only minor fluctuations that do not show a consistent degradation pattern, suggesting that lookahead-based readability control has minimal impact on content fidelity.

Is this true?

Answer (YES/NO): NO